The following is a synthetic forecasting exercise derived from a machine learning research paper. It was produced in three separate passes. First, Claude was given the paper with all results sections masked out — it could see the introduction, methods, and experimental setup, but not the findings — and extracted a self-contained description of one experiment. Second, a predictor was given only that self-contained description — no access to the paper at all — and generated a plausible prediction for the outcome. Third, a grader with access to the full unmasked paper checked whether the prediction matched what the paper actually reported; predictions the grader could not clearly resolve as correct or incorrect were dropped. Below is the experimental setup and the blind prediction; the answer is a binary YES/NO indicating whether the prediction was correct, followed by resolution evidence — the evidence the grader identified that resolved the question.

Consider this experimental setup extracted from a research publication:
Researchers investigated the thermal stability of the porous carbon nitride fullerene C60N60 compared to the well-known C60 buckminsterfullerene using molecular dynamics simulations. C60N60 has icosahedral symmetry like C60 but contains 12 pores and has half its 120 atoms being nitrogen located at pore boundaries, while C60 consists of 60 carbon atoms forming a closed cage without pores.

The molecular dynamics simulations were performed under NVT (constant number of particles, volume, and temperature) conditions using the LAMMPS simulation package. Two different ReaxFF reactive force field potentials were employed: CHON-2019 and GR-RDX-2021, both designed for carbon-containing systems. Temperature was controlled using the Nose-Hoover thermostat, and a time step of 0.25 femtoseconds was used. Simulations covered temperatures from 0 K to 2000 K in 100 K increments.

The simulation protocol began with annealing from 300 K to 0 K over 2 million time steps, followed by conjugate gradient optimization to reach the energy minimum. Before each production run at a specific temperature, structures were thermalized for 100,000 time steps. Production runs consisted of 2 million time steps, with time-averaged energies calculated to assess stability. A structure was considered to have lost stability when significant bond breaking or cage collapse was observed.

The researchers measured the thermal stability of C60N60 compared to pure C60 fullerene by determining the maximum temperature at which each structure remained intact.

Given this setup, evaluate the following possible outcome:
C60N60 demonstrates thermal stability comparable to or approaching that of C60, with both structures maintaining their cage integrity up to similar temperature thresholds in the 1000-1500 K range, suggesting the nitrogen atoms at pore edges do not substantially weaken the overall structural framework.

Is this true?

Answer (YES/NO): NO